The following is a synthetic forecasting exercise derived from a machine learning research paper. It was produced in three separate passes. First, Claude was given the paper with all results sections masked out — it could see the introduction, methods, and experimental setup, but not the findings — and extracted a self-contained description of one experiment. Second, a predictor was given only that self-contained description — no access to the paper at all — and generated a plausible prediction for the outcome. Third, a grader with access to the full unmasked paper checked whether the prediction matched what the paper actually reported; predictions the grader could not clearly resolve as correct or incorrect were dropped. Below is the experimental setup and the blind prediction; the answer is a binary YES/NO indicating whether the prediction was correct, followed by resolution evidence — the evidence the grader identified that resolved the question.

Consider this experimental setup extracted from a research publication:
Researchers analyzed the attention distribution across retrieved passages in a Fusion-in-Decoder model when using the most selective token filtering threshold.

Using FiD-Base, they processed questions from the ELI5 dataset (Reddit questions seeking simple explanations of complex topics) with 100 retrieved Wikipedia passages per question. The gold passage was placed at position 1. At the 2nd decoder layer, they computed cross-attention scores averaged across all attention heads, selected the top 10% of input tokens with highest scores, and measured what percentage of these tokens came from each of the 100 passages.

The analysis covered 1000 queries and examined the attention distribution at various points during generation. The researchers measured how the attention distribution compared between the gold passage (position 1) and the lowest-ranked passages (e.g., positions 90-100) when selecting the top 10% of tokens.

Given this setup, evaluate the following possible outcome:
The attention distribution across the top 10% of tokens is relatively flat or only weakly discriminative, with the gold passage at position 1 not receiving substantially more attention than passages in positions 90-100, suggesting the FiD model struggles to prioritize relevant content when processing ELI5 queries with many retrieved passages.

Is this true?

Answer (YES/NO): NO